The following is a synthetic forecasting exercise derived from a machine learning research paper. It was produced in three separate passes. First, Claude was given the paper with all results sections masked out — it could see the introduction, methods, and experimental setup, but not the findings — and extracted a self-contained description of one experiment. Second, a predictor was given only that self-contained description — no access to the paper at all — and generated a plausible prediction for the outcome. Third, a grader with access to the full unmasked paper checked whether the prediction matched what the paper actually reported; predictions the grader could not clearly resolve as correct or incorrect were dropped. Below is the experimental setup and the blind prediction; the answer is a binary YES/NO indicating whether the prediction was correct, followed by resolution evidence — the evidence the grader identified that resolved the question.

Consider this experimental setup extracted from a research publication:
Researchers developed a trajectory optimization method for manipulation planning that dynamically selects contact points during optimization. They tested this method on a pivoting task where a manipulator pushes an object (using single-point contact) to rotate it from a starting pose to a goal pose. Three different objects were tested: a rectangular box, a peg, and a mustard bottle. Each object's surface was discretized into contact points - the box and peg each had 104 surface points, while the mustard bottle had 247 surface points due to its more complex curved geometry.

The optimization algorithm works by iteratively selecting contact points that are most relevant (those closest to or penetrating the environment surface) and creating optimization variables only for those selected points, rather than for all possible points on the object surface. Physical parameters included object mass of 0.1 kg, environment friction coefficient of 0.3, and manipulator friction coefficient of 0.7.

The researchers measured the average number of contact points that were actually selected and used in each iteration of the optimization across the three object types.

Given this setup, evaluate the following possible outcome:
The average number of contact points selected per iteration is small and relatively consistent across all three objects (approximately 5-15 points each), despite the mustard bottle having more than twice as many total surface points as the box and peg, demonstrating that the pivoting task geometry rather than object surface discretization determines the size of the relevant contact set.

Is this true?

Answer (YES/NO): NO